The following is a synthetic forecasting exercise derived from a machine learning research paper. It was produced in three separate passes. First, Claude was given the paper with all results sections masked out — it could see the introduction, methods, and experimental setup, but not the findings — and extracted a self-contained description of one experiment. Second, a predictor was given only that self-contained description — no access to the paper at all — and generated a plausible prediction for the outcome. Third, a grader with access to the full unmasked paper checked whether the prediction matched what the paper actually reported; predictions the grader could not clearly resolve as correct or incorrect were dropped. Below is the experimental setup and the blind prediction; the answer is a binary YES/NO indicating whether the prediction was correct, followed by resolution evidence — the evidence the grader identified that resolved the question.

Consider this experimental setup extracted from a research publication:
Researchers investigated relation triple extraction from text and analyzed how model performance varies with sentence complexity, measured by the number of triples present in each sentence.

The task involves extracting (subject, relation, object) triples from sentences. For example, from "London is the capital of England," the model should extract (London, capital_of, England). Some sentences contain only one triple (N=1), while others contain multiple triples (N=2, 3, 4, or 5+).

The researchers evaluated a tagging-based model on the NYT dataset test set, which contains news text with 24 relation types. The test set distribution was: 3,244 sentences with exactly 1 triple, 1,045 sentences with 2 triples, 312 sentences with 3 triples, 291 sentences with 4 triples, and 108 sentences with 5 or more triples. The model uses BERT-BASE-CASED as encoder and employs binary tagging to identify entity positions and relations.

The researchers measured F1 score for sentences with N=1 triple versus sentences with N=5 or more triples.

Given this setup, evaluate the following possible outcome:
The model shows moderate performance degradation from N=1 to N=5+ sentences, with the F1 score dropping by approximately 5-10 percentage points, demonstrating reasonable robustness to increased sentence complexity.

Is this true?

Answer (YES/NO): NO